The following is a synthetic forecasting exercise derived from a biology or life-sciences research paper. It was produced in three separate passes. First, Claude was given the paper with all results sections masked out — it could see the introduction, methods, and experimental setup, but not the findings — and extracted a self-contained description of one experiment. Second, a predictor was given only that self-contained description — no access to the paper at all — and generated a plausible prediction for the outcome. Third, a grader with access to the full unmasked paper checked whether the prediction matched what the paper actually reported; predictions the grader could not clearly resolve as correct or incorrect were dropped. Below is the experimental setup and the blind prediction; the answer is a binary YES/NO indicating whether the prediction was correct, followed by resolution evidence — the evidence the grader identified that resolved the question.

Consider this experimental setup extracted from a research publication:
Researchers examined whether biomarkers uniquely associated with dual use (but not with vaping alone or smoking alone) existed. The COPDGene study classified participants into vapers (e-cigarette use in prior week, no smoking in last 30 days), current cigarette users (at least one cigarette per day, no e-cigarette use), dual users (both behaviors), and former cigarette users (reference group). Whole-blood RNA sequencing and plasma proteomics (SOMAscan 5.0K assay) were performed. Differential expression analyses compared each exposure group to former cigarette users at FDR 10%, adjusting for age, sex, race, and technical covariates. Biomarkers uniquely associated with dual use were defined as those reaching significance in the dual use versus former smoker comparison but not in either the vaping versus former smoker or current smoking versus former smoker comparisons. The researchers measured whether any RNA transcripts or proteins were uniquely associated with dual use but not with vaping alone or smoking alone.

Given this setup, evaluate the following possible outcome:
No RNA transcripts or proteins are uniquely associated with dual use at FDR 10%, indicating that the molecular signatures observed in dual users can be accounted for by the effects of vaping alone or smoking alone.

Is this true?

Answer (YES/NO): NO